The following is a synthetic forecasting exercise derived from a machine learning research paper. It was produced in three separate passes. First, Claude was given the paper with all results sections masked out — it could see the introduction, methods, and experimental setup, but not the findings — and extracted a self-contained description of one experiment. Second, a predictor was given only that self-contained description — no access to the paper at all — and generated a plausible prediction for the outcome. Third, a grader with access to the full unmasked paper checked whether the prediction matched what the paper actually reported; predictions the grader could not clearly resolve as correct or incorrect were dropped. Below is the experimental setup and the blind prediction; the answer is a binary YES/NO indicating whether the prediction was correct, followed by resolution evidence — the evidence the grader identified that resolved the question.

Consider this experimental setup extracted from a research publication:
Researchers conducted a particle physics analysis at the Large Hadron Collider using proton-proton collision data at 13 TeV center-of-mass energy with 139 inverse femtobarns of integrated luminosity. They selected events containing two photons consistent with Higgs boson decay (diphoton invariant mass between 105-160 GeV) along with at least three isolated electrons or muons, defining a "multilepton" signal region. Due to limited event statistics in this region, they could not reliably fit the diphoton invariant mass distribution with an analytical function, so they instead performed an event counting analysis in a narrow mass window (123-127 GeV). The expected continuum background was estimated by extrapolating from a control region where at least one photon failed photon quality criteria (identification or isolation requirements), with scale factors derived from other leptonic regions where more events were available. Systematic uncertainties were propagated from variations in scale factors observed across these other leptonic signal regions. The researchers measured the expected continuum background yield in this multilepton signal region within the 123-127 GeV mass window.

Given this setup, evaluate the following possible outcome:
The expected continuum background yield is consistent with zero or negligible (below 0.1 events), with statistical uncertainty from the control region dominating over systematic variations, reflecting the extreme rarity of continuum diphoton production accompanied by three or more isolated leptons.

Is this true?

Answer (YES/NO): NO